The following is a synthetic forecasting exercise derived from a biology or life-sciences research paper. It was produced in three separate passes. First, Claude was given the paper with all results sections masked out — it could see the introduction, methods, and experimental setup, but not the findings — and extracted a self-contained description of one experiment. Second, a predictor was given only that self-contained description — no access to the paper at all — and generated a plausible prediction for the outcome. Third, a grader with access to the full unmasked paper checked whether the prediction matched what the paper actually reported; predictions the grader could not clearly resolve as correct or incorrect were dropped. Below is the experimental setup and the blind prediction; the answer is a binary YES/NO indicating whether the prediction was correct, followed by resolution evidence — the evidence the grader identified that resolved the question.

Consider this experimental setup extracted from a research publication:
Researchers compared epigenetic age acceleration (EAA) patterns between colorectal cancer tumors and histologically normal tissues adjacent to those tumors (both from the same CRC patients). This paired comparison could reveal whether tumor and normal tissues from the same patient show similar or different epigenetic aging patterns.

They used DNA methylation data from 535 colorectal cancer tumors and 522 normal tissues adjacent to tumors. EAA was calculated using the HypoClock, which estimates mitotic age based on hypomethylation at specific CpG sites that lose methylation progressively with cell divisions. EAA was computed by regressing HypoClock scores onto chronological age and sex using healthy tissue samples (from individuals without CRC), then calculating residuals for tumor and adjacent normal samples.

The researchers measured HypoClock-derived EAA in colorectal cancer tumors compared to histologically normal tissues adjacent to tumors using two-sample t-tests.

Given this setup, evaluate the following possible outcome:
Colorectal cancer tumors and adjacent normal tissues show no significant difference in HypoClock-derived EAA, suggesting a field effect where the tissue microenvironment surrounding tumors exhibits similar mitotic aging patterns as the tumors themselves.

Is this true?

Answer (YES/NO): NO